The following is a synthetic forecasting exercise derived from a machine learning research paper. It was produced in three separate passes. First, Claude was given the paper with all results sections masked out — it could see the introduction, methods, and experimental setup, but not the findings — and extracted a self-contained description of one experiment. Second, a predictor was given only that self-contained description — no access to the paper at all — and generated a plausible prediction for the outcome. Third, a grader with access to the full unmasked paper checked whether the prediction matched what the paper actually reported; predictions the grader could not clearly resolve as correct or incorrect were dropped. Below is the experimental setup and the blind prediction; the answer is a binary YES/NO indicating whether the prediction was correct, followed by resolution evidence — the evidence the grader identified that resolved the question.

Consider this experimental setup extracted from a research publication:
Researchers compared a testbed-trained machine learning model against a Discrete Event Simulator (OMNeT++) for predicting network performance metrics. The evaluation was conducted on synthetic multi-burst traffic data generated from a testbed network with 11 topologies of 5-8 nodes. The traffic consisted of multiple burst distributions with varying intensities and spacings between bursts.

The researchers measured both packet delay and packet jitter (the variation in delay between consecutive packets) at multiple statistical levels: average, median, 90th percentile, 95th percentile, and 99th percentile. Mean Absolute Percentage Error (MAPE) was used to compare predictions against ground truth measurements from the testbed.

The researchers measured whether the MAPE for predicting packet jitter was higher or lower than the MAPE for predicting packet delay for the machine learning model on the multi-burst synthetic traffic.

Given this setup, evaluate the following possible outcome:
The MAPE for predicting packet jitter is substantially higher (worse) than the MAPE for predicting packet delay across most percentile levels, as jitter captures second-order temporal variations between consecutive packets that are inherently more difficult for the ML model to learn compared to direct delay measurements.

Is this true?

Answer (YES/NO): YES